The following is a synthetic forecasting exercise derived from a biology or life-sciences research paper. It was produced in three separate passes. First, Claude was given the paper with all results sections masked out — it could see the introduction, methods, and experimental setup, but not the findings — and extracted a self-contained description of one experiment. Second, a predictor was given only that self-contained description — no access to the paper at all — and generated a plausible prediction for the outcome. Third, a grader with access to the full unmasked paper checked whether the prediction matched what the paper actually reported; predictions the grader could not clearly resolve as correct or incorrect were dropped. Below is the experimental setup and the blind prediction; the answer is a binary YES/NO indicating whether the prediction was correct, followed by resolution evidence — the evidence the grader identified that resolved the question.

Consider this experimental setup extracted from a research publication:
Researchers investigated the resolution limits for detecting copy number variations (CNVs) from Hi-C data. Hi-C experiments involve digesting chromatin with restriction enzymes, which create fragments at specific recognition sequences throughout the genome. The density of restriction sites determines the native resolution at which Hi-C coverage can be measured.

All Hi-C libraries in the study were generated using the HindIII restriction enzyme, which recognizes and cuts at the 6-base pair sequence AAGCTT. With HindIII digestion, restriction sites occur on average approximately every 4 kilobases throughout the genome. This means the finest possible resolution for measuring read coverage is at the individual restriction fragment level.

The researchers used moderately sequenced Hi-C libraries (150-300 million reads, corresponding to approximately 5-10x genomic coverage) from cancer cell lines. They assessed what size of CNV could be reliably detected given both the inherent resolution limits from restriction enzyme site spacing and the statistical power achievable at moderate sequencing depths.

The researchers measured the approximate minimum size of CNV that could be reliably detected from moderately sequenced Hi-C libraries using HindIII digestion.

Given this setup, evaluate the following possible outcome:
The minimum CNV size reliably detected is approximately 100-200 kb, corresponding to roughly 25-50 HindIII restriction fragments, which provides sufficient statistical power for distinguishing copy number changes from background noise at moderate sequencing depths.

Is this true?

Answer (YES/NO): NO